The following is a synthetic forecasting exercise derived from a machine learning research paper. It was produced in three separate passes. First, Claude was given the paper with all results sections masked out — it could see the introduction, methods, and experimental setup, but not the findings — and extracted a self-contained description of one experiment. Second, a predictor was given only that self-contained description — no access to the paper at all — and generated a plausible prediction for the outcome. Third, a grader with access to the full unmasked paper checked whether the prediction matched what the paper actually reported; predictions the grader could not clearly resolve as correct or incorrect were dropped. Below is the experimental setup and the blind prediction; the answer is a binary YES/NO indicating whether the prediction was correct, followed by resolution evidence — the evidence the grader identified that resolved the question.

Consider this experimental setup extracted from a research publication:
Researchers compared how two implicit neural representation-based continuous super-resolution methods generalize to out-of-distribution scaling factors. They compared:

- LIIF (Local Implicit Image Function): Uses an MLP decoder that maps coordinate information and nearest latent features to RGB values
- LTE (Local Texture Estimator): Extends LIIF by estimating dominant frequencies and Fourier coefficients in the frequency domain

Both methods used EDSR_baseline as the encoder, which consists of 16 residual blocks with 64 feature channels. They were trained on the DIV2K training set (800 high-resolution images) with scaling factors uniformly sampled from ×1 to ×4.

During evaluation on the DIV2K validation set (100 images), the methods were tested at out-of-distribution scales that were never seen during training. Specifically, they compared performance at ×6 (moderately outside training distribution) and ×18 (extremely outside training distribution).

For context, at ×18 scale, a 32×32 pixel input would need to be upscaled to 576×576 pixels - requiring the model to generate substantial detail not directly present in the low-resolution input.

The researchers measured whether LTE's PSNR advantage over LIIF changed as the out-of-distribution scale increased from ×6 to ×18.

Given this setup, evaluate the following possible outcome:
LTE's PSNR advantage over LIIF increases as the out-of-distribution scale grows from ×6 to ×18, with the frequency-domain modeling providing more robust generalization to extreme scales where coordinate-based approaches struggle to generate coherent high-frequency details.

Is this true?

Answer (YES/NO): NO